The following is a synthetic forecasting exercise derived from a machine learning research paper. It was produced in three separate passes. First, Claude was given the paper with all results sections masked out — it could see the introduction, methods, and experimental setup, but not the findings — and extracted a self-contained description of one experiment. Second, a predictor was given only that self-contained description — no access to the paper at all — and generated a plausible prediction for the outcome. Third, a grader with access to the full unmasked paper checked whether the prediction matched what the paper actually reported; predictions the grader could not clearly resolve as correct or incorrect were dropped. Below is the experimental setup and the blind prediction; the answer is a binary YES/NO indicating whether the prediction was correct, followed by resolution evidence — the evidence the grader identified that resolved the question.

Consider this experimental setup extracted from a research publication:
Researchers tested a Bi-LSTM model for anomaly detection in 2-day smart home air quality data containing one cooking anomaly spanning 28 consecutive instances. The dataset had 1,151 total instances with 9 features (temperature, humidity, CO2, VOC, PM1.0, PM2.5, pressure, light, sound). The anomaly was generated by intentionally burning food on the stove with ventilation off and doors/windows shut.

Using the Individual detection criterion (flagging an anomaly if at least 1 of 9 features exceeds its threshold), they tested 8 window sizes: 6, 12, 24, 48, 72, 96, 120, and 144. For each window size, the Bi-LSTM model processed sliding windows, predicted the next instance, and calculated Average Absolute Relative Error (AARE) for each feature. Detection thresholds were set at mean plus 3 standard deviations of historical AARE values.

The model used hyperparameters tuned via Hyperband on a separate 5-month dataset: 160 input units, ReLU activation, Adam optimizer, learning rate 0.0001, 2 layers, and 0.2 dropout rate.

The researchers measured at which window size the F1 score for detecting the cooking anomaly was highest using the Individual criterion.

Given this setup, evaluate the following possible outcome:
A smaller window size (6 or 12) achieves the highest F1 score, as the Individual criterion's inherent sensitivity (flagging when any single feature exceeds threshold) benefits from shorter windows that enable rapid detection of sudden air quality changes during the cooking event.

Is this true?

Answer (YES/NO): NO